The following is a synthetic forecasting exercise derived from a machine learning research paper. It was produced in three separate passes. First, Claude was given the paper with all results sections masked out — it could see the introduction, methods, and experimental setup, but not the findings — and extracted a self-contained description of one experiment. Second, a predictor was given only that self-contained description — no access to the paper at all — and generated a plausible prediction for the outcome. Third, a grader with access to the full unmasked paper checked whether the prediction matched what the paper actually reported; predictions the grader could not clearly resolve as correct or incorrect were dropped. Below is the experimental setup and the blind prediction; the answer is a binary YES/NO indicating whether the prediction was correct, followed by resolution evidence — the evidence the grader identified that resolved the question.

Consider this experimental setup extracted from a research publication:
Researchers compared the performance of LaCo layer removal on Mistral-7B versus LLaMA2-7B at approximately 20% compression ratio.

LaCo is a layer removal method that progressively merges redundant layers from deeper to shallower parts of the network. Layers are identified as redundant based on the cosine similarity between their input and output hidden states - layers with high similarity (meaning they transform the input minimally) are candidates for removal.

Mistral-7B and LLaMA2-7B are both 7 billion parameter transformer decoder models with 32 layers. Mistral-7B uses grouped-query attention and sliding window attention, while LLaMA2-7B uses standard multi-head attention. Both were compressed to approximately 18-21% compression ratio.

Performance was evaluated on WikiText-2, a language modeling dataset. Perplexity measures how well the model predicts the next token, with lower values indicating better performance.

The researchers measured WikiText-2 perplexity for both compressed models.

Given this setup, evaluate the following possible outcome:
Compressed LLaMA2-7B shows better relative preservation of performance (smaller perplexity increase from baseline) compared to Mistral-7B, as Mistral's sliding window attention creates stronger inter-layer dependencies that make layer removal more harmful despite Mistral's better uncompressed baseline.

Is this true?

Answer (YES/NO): YES